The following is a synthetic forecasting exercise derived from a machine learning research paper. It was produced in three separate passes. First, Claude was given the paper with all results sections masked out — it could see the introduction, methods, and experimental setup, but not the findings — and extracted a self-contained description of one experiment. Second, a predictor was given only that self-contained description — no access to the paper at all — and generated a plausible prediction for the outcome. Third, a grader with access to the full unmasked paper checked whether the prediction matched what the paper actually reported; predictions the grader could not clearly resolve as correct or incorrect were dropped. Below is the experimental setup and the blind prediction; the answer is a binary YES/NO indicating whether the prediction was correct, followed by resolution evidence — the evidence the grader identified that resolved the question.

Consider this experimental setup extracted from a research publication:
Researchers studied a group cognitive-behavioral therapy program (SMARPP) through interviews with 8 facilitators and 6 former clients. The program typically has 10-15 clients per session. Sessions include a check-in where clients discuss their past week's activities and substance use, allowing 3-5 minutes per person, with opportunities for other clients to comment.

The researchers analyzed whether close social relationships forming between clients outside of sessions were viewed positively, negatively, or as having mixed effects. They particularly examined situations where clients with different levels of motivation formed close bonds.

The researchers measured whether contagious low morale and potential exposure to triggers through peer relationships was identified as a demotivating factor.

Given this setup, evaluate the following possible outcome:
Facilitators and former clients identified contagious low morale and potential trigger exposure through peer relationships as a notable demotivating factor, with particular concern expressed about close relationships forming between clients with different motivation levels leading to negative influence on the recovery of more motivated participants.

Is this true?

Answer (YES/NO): YES